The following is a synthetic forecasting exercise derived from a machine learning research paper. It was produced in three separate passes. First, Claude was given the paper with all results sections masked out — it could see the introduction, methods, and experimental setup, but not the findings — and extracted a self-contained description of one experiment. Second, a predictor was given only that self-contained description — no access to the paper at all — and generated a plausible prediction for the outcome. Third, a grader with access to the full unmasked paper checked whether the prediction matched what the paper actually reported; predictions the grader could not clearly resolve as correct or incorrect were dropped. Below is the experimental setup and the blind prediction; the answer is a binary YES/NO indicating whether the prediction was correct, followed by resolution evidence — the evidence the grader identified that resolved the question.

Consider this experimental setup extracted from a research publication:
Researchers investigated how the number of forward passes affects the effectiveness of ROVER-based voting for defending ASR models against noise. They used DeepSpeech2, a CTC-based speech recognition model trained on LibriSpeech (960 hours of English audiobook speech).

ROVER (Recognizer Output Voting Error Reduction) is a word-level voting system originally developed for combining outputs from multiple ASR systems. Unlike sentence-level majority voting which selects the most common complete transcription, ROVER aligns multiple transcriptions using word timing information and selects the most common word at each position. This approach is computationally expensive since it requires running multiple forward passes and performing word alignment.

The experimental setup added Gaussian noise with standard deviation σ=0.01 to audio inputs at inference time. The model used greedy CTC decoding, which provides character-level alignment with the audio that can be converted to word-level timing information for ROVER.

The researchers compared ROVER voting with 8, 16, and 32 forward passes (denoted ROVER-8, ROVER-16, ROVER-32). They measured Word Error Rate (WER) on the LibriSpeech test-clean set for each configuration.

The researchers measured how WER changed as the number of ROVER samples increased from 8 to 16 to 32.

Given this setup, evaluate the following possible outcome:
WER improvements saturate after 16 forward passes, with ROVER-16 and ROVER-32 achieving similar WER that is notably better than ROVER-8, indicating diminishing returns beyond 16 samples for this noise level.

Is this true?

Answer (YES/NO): NO